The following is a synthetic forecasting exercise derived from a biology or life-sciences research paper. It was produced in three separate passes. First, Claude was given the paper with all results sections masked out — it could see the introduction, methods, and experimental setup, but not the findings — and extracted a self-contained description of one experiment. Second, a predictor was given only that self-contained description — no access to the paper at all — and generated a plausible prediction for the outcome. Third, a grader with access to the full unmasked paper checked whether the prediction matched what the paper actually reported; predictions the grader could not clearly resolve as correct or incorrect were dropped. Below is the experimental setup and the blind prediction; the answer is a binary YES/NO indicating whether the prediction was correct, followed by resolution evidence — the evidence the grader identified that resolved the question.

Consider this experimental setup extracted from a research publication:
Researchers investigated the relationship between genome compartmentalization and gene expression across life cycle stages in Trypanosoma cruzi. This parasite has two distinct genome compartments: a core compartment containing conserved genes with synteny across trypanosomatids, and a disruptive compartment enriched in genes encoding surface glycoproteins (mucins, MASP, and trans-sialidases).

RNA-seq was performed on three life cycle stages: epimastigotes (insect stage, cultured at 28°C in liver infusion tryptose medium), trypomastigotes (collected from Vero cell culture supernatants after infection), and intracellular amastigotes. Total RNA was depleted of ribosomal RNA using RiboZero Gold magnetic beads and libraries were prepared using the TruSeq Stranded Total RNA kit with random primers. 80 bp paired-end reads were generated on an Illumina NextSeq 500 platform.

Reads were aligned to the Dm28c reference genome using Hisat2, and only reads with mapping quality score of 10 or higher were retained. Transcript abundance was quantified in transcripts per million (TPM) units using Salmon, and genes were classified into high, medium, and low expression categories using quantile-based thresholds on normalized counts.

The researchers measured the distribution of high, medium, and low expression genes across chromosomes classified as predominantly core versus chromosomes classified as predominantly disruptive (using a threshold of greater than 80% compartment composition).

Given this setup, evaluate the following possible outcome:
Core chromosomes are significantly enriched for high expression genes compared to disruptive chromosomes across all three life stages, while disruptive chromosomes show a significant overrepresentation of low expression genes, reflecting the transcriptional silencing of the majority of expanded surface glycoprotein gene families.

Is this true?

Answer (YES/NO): YES